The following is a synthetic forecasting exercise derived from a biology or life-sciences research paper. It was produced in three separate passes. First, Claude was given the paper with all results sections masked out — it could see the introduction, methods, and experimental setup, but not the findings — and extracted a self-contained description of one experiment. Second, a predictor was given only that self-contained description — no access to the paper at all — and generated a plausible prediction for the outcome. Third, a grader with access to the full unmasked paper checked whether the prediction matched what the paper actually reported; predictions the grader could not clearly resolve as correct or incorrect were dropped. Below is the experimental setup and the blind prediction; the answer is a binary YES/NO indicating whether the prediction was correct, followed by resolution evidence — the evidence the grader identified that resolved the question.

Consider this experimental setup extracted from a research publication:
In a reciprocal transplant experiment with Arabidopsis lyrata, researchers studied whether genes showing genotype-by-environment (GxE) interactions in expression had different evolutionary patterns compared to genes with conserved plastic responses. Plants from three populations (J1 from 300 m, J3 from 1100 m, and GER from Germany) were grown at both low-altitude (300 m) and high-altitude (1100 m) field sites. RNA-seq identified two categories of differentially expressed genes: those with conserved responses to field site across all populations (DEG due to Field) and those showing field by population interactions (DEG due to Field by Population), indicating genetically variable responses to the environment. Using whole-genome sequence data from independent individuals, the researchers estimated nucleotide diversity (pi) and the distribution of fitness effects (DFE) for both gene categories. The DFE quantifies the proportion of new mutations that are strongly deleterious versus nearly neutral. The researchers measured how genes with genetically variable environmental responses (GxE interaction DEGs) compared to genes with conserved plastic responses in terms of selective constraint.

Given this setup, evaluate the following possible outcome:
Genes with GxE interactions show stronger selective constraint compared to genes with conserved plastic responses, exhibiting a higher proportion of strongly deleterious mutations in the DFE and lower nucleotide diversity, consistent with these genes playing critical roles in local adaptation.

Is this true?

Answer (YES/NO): NO